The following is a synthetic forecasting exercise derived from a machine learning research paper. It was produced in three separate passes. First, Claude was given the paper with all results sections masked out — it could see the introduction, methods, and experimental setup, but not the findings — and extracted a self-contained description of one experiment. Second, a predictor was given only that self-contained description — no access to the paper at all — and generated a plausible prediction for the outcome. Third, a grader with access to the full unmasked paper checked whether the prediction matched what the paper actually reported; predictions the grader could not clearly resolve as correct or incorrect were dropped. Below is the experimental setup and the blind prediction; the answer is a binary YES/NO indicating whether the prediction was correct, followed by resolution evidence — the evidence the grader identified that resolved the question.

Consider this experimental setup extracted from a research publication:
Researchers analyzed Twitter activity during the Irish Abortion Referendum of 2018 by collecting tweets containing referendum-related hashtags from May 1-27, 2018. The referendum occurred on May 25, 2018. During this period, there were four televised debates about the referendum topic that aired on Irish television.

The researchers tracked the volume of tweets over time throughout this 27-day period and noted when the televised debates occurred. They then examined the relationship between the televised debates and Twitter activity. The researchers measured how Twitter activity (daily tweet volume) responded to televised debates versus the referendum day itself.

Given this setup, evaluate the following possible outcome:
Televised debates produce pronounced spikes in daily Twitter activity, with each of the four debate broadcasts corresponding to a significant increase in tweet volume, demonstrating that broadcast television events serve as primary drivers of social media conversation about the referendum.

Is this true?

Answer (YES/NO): NO